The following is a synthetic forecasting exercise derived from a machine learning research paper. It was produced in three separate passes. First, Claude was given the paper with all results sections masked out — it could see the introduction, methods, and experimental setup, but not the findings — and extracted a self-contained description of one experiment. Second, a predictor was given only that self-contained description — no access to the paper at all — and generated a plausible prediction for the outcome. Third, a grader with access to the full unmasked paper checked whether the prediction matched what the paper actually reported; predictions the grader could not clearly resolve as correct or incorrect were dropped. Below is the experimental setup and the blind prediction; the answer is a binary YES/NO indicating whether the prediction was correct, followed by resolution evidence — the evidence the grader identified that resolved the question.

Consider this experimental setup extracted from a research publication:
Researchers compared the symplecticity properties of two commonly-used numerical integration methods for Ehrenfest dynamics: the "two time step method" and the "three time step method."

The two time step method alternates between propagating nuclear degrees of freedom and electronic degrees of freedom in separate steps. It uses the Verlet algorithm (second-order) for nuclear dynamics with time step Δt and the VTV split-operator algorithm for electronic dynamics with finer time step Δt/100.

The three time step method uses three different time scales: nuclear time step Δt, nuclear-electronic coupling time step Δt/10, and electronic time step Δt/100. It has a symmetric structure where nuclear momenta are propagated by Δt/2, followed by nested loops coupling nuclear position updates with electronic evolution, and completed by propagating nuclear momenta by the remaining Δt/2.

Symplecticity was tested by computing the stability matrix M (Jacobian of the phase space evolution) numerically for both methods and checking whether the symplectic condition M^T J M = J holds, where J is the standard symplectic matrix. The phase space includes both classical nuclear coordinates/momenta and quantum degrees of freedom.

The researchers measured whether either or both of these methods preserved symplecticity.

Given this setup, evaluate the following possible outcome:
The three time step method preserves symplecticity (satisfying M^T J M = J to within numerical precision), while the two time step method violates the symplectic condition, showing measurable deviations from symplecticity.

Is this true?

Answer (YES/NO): NO